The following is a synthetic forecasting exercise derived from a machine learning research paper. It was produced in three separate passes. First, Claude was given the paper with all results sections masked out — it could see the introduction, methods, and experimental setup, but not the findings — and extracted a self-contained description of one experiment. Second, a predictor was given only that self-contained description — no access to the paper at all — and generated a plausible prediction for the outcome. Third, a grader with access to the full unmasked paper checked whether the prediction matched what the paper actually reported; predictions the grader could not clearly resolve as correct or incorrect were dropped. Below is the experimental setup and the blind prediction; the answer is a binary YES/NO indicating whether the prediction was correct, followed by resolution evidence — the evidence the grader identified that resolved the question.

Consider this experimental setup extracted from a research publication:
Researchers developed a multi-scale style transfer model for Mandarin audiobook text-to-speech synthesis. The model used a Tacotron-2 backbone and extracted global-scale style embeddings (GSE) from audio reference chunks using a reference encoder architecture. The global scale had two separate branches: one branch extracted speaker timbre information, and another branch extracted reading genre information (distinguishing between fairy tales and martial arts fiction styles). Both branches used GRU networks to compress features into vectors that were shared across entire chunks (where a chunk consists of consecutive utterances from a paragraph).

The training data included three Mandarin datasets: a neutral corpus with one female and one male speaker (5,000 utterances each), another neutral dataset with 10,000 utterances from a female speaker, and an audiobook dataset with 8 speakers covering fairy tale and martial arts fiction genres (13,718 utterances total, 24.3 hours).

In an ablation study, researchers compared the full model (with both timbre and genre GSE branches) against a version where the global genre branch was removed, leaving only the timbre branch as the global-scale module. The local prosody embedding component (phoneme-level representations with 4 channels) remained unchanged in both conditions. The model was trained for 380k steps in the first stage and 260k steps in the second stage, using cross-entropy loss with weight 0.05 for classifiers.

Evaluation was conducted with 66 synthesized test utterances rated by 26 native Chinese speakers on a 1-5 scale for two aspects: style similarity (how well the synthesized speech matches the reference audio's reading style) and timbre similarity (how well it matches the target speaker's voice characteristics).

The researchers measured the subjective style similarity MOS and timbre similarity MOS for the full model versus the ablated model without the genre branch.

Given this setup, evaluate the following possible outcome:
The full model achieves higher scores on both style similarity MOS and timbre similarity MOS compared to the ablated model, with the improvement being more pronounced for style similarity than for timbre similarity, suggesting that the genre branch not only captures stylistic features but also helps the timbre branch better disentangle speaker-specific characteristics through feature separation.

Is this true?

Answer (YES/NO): NO